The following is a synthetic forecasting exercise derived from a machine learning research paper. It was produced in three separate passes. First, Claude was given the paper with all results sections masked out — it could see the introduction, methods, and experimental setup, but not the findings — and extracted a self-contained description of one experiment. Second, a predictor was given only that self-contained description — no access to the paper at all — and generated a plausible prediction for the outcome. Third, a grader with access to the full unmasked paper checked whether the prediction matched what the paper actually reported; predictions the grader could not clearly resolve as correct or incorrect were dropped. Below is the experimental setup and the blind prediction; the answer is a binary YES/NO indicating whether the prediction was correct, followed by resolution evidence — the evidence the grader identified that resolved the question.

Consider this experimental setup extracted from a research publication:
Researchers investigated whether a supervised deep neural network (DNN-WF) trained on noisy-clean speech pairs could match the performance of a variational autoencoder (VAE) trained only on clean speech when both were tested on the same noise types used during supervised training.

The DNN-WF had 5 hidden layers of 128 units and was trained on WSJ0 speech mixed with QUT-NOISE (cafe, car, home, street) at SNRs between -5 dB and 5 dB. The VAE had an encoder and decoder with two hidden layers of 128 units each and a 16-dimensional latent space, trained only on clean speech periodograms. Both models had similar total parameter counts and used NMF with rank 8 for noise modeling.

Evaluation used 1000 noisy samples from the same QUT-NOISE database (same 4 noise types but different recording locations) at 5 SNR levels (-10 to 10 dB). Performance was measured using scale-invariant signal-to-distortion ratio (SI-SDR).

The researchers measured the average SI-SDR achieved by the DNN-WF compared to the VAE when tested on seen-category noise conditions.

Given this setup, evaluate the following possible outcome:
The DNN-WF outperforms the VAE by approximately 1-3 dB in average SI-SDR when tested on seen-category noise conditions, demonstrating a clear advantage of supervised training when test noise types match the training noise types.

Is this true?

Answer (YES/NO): NO